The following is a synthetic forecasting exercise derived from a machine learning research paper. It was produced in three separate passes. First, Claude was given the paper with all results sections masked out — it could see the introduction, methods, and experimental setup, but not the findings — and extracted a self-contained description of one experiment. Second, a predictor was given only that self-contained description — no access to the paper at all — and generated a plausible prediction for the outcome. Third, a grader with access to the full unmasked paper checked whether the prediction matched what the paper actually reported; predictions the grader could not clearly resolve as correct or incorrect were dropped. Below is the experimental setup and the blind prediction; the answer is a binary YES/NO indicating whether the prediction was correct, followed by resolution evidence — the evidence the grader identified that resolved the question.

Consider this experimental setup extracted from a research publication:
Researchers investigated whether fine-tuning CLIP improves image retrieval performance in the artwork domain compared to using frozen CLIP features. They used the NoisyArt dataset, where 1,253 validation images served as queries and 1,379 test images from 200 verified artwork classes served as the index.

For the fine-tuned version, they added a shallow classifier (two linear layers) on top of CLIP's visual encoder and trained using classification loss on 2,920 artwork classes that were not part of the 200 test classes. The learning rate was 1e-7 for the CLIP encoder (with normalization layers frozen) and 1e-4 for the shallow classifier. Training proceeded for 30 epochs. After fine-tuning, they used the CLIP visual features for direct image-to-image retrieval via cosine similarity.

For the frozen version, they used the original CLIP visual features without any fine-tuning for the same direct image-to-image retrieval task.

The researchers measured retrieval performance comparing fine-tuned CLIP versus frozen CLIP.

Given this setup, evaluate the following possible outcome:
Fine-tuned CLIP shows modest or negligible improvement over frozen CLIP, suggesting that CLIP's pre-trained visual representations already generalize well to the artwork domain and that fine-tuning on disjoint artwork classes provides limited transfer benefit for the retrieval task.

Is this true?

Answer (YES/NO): NO